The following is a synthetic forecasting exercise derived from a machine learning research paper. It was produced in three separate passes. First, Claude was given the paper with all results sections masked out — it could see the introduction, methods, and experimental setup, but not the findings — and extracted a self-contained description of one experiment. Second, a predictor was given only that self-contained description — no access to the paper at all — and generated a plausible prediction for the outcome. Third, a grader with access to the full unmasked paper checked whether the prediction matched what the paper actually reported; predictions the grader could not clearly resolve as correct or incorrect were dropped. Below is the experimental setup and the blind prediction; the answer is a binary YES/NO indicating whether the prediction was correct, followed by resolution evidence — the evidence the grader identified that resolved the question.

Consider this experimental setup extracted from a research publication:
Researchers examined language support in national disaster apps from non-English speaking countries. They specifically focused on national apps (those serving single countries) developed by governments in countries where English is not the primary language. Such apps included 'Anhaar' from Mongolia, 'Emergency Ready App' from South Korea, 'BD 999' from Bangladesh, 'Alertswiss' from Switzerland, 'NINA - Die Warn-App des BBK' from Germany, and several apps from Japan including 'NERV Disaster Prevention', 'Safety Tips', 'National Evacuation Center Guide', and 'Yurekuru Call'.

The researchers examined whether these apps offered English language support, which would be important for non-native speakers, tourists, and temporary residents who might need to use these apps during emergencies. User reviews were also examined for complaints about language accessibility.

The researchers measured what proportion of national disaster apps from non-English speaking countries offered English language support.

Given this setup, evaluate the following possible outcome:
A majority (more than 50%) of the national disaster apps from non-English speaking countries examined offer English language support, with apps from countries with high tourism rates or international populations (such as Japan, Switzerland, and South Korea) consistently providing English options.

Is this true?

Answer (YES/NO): NO